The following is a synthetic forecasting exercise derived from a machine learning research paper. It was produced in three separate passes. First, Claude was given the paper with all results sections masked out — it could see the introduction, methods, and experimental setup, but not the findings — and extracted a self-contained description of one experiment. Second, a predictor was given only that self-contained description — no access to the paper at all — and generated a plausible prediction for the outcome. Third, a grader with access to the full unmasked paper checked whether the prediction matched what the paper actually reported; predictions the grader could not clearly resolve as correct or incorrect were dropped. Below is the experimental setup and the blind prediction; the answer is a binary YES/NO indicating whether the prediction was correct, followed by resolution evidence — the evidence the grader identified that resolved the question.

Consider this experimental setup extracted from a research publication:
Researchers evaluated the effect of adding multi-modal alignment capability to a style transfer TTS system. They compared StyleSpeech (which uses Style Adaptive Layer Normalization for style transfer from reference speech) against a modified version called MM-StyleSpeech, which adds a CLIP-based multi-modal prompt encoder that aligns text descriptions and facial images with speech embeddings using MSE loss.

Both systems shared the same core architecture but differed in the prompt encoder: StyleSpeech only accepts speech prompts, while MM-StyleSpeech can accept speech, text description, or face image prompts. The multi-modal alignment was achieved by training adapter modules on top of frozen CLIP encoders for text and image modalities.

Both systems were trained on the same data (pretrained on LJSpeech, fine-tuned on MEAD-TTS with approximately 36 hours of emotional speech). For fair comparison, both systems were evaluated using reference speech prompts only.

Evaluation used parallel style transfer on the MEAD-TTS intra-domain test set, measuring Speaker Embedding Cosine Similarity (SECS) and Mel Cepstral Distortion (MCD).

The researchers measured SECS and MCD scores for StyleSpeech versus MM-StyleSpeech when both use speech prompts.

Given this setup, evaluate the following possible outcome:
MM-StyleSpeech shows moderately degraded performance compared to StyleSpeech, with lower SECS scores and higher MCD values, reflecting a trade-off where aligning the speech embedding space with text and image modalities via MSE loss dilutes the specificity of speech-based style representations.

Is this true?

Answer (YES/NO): NO